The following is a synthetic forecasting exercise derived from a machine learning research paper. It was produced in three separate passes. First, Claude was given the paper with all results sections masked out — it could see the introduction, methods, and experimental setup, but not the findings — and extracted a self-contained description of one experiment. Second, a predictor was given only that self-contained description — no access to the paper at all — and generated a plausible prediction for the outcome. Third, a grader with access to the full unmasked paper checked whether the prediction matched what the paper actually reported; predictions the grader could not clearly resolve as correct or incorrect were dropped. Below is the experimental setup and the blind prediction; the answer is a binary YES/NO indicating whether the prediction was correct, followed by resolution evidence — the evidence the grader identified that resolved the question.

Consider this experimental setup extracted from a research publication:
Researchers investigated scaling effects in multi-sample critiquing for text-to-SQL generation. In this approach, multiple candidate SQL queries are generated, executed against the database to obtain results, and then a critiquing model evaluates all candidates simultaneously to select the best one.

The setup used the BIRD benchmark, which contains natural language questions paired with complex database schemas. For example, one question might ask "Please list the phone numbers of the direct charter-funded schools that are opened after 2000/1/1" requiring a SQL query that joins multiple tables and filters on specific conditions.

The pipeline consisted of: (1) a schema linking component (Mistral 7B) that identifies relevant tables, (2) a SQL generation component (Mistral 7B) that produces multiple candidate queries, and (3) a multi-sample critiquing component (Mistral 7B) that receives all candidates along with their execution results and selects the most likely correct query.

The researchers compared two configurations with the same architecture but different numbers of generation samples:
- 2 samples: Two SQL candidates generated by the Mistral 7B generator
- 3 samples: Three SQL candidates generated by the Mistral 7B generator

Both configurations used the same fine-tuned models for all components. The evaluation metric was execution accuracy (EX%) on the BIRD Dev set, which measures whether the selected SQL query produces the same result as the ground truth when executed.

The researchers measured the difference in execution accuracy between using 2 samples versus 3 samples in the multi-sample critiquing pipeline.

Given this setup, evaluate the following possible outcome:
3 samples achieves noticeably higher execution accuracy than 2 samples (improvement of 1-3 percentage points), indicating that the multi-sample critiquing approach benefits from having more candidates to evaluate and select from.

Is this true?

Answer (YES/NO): NO